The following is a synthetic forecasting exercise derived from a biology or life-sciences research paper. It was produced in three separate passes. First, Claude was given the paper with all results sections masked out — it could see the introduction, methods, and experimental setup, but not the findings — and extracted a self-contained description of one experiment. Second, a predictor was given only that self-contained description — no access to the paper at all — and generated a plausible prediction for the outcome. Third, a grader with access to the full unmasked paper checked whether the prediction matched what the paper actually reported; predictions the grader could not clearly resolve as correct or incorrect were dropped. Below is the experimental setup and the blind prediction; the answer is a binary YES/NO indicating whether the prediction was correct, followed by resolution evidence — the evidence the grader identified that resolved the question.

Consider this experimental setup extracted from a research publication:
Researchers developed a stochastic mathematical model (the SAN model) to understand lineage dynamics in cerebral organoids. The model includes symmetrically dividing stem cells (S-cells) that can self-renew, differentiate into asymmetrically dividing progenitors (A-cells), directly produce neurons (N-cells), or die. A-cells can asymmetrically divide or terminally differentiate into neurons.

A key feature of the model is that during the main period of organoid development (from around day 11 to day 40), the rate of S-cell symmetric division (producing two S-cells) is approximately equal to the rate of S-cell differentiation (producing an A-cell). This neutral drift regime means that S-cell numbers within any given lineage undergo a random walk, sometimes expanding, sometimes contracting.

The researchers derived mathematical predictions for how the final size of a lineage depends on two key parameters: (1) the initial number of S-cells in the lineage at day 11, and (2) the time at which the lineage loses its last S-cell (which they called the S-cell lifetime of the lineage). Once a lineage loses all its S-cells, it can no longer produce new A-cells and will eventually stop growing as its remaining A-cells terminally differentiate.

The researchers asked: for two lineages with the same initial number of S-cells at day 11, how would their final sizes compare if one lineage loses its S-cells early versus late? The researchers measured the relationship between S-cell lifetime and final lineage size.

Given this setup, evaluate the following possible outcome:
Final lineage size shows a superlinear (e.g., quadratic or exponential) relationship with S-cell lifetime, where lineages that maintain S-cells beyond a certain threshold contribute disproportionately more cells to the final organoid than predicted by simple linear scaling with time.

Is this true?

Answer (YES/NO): YES